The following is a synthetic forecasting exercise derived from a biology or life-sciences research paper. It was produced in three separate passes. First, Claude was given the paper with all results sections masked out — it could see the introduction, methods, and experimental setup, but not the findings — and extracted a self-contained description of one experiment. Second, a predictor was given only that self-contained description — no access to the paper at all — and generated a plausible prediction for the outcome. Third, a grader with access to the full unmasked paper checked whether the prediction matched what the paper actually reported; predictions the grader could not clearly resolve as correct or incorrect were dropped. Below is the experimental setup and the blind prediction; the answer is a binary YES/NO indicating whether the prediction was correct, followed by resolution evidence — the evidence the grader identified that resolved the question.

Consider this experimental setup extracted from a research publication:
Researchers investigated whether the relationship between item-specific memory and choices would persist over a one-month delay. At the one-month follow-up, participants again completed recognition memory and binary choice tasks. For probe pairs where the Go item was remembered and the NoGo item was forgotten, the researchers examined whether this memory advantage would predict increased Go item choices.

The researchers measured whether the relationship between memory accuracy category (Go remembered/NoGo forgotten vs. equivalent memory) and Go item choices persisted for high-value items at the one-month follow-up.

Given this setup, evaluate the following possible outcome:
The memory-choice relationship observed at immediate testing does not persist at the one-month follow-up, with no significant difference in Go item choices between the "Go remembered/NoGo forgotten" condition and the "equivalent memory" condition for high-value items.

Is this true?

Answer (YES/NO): NO